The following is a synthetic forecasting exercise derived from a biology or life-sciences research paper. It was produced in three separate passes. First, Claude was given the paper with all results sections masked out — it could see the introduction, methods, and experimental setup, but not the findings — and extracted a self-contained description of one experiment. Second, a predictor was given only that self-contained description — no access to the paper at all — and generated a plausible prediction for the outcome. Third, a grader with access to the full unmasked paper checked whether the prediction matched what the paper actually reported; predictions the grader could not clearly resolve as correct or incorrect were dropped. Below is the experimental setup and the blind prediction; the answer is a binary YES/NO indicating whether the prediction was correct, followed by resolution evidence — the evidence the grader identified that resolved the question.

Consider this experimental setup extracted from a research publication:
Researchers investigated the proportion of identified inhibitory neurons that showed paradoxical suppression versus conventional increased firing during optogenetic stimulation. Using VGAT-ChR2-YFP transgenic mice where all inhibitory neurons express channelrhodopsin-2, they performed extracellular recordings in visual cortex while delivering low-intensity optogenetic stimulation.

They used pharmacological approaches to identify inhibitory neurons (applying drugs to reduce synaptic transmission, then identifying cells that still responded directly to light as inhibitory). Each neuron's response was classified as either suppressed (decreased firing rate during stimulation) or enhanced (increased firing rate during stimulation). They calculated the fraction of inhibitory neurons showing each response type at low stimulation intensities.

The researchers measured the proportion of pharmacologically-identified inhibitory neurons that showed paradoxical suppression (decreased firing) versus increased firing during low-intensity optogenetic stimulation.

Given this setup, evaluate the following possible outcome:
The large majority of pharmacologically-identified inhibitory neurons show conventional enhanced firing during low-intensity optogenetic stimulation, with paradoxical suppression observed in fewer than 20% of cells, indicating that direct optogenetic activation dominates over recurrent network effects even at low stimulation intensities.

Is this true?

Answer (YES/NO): NO